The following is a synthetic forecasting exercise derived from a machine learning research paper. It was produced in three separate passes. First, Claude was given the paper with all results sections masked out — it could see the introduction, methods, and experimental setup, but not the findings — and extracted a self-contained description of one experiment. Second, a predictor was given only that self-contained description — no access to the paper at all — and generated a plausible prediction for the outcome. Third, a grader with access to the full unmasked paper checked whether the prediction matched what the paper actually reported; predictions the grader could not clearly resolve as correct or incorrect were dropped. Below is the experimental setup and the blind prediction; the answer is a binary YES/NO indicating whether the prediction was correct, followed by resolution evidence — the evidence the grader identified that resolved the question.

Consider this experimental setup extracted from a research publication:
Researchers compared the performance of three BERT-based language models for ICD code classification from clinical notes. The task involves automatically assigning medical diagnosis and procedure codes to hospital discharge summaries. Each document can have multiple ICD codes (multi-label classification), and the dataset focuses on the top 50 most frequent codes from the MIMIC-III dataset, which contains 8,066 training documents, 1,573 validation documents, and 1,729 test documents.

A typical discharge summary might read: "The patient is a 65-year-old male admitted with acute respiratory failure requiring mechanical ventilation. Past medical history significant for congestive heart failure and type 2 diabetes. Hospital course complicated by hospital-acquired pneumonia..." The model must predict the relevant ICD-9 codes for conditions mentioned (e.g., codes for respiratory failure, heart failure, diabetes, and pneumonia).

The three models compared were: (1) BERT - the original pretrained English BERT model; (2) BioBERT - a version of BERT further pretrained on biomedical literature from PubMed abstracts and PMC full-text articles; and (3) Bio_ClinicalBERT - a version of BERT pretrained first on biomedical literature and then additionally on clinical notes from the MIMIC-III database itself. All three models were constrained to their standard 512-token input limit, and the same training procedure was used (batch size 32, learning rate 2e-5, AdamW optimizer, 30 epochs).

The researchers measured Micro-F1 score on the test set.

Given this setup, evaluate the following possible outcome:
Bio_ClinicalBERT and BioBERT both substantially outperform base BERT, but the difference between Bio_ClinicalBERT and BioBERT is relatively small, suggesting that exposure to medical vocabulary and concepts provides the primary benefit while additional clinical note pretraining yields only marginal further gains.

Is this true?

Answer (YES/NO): NO